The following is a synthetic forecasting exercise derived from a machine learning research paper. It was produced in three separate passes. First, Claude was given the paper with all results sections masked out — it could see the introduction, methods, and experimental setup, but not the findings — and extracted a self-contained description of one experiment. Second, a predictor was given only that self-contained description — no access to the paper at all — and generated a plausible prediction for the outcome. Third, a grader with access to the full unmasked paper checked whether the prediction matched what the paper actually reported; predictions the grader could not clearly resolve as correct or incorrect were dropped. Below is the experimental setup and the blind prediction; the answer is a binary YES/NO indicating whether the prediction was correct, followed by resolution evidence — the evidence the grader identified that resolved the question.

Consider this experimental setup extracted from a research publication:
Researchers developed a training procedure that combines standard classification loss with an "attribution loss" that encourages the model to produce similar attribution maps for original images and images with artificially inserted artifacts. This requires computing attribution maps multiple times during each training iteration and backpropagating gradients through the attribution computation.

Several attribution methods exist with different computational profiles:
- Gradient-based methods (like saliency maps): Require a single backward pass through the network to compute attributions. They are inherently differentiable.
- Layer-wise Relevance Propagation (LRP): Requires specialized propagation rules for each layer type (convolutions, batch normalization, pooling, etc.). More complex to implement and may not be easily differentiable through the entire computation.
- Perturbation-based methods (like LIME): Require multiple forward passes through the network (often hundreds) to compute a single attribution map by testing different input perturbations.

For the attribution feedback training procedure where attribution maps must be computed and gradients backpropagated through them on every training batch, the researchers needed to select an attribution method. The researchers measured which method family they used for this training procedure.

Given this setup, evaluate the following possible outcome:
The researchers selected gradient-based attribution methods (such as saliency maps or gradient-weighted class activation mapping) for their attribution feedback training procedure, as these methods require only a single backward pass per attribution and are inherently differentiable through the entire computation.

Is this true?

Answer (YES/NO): YES